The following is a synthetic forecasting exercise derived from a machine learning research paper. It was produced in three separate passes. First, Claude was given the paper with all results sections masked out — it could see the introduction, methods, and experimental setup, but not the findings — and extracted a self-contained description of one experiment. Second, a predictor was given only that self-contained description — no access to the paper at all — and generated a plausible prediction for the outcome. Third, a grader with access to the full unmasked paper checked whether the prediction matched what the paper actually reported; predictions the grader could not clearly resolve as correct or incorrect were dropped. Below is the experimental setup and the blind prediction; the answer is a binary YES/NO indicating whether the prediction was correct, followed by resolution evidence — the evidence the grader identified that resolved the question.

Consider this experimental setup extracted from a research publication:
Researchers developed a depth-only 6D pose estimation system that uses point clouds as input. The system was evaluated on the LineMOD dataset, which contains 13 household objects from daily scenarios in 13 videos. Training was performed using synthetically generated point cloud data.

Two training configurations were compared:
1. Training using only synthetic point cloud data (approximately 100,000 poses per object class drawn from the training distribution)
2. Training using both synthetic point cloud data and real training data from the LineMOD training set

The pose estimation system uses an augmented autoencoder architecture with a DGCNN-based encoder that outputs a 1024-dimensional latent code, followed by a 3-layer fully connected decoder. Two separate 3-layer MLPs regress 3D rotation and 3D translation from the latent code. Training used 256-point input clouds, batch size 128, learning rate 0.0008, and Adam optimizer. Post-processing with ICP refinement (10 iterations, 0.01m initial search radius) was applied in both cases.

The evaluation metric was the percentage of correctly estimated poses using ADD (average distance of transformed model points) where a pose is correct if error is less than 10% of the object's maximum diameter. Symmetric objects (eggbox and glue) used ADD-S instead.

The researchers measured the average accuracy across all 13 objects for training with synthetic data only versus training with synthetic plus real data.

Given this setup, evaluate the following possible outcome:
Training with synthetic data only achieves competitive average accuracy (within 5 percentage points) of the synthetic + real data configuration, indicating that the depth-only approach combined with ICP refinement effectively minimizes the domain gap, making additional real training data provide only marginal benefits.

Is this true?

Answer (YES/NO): YES